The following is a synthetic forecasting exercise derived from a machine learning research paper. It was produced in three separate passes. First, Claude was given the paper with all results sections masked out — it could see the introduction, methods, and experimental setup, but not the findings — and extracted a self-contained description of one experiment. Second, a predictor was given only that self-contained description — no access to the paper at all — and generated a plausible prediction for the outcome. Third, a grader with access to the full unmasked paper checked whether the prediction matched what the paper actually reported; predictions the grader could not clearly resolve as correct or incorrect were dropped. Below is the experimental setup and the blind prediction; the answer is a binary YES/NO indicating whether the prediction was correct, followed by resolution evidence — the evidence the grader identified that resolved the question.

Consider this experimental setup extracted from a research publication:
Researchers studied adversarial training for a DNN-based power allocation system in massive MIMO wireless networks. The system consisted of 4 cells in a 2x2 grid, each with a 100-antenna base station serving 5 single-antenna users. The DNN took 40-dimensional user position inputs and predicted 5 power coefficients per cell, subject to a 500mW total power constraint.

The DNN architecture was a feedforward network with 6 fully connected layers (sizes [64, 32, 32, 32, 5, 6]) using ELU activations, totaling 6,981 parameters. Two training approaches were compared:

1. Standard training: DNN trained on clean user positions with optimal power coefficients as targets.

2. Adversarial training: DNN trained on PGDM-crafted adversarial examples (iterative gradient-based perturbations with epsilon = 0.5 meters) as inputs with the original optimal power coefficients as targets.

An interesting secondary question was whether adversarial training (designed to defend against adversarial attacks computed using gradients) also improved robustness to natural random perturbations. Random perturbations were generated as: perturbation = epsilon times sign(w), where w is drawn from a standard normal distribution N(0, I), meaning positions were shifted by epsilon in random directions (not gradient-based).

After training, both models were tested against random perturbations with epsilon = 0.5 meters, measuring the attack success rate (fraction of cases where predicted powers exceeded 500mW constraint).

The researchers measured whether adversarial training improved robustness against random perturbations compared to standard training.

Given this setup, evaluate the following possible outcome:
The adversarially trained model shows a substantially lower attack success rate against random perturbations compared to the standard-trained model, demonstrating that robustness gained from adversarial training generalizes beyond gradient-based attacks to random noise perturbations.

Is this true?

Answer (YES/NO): YES